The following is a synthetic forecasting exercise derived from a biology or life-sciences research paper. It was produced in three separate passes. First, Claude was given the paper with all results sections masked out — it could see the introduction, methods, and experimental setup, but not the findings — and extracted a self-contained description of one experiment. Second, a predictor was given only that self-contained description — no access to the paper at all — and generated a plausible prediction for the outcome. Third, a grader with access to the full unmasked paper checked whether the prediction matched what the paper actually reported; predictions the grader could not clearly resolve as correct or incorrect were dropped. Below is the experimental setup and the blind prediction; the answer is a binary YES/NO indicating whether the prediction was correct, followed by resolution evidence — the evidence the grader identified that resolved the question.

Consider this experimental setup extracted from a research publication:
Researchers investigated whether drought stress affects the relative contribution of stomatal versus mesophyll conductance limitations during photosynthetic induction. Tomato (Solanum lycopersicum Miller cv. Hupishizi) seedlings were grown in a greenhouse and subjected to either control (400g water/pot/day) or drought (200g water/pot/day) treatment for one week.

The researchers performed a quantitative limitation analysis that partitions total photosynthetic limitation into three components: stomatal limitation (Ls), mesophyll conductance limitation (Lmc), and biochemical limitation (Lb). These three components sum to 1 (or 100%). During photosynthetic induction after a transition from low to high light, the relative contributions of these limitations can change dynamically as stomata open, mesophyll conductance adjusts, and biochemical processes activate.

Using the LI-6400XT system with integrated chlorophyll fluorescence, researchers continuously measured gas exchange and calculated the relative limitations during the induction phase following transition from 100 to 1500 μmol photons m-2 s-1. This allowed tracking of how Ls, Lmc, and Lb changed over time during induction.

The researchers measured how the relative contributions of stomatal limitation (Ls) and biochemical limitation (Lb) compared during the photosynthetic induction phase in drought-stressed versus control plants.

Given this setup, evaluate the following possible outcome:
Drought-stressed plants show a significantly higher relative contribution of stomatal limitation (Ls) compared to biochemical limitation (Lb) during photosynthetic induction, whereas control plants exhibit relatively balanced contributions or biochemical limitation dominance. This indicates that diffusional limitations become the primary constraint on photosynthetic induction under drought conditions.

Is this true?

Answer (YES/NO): YES